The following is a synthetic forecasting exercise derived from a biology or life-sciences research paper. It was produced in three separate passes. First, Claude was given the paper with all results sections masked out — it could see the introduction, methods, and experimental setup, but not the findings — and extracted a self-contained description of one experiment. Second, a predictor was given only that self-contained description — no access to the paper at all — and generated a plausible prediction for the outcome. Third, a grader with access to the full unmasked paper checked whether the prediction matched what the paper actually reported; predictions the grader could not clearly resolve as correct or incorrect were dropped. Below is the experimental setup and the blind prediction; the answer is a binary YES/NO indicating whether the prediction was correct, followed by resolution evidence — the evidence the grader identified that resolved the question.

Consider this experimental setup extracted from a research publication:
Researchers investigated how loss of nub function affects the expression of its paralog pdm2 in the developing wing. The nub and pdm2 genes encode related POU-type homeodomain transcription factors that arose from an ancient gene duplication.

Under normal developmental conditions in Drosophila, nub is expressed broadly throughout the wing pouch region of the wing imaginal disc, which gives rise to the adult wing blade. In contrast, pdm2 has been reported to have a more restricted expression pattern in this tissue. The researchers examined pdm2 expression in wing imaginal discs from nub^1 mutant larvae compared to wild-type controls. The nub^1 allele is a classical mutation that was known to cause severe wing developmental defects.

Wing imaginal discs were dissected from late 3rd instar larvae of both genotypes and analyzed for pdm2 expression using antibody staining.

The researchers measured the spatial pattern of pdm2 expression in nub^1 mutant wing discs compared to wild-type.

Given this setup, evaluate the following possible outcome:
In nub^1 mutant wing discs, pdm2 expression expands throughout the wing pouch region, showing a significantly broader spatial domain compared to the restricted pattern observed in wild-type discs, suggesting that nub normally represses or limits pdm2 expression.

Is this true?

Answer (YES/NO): NO